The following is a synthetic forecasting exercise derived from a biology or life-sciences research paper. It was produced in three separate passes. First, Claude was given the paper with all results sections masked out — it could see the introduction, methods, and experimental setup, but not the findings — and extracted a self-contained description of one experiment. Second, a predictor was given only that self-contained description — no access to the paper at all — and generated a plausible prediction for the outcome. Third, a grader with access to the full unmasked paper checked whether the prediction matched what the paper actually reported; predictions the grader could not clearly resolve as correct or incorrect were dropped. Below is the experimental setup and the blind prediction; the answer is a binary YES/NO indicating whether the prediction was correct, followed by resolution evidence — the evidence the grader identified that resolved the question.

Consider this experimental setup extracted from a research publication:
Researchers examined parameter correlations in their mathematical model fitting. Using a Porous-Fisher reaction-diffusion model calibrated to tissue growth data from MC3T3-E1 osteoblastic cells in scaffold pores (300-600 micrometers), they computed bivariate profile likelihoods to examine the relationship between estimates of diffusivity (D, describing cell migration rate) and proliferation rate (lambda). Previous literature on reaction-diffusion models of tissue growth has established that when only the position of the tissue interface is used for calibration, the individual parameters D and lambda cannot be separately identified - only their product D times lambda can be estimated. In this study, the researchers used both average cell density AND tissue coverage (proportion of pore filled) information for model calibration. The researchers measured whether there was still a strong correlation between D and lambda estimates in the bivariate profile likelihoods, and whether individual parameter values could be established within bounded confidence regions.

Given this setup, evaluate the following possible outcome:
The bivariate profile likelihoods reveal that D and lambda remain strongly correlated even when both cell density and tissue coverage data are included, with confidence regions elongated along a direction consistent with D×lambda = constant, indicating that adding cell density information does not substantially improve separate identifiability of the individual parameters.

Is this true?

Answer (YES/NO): NO